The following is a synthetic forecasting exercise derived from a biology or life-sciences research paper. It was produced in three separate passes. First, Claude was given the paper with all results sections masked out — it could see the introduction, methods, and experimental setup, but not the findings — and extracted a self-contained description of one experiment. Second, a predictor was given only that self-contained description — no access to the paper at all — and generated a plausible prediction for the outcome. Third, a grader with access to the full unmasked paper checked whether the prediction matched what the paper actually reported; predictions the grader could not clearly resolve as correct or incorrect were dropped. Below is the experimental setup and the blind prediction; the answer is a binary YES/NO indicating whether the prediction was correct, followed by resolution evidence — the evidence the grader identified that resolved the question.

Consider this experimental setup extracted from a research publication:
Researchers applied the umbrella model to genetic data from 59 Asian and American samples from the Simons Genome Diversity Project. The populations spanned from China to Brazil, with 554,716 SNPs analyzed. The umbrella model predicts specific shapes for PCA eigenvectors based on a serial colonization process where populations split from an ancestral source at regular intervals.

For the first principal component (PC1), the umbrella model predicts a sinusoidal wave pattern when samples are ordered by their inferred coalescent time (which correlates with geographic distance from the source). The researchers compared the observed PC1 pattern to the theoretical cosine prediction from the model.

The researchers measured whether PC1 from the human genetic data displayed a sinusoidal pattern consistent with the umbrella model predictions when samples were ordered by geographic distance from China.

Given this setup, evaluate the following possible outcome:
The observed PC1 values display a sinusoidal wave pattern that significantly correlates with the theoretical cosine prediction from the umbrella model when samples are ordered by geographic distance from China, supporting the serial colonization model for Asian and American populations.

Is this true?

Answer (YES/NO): YES